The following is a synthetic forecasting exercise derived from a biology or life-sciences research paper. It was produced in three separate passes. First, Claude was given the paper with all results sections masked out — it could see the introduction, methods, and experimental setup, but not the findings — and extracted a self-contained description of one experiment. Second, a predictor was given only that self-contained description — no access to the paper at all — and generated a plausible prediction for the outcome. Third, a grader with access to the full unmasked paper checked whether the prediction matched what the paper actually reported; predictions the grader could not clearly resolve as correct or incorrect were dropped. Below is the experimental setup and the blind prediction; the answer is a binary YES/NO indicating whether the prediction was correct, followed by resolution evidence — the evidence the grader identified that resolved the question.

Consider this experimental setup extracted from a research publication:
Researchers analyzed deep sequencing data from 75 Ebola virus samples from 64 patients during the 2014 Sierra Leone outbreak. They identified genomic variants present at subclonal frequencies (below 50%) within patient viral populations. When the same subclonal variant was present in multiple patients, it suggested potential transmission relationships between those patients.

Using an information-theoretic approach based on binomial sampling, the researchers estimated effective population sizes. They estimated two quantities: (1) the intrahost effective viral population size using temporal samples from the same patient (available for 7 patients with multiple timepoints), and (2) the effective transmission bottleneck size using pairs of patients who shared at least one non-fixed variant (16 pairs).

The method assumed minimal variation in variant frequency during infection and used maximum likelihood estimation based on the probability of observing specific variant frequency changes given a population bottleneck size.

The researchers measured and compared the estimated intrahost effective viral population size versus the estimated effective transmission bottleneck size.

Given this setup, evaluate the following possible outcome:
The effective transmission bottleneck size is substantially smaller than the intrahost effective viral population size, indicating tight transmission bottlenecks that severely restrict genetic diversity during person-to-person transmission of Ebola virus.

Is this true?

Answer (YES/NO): YES